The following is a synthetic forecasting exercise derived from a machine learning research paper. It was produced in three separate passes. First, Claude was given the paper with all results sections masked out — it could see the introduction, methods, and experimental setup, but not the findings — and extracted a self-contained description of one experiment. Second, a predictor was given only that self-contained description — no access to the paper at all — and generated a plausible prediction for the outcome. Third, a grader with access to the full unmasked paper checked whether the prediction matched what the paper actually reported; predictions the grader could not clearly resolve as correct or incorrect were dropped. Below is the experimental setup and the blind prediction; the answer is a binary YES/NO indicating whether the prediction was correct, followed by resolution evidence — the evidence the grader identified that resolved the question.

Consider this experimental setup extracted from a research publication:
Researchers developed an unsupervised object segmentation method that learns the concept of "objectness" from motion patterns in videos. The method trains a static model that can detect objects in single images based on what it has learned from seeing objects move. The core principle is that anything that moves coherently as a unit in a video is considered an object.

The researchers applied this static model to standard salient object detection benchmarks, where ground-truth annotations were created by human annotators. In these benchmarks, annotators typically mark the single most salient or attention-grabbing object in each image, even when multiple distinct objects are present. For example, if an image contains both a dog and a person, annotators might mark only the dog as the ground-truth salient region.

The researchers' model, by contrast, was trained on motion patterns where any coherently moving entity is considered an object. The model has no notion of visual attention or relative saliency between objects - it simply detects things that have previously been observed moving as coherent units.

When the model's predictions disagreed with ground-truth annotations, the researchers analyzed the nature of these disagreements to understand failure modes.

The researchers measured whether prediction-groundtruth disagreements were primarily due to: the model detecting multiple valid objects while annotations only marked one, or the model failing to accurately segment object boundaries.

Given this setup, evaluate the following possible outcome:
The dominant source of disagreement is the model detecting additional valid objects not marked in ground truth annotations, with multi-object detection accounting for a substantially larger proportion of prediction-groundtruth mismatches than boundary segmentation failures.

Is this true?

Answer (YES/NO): YES